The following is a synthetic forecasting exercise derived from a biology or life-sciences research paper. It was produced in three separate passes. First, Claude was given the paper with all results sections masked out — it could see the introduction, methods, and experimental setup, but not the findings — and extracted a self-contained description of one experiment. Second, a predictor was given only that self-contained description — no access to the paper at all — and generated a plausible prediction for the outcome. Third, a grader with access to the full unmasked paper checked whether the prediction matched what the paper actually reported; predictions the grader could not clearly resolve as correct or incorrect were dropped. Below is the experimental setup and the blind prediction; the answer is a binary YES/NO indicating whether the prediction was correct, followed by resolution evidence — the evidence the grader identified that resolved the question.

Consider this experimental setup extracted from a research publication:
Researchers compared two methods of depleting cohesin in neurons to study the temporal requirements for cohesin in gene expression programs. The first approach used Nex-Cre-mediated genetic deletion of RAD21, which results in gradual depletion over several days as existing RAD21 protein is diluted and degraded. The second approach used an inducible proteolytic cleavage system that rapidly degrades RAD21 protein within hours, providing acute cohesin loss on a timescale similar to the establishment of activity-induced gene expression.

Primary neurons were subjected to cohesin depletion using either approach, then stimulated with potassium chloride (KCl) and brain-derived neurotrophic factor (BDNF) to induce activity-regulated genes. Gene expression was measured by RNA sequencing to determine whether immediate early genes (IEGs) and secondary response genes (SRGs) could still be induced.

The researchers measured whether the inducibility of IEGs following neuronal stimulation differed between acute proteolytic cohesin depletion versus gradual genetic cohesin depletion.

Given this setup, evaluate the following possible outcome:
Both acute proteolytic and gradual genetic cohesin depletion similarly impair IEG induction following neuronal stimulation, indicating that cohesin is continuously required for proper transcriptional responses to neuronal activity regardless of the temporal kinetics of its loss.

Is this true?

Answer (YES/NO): NO